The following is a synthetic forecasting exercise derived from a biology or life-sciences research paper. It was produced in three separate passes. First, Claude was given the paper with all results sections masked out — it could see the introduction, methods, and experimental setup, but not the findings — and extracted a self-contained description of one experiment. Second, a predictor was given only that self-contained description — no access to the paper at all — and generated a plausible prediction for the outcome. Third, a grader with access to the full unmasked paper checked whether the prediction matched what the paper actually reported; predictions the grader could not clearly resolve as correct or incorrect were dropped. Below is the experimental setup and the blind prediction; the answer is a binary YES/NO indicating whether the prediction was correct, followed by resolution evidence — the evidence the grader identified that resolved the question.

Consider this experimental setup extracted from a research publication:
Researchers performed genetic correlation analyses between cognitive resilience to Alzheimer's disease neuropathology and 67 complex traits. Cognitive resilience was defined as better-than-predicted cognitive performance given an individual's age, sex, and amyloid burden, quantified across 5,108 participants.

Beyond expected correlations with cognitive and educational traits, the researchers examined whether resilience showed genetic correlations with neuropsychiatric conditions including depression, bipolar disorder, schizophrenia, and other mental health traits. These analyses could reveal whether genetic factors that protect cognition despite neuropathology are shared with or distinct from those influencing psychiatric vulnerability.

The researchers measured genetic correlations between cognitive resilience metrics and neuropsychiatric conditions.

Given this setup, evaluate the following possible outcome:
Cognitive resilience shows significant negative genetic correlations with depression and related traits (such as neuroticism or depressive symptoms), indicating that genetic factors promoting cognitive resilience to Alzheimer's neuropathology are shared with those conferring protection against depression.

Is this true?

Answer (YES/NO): NO